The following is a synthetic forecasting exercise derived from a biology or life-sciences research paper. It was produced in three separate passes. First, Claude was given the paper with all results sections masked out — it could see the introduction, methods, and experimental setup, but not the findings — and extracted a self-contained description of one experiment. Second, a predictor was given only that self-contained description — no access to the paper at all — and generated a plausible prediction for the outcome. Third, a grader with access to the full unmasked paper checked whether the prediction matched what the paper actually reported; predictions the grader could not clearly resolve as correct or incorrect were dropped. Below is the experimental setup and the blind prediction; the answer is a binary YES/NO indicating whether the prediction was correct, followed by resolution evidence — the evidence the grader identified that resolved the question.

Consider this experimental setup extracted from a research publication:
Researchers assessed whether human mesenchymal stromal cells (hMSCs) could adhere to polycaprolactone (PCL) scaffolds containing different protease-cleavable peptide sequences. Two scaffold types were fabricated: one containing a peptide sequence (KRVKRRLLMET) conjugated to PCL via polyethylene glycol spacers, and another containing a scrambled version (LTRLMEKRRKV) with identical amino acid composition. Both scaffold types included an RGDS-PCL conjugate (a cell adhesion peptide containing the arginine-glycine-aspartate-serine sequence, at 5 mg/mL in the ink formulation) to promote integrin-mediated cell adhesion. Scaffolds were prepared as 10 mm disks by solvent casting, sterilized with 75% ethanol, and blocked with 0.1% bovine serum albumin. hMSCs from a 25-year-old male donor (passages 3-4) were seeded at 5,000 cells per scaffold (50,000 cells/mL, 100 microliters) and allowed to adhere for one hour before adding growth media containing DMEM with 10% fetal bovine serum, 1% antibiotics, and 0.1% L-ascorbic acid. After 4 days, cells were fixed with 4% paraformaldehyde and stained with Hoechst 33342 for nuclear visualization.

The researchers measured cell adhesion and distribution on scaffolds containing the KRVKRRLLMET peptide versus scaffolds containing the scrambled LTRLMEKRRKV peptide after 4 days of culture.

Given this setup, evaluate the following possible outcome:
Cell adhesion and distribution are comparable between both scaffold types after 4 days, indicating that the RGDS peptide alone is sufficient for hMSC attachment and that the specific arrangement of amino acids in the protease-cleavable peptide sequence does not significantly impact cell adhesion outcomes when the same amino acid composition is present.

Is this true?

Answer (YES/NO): YES